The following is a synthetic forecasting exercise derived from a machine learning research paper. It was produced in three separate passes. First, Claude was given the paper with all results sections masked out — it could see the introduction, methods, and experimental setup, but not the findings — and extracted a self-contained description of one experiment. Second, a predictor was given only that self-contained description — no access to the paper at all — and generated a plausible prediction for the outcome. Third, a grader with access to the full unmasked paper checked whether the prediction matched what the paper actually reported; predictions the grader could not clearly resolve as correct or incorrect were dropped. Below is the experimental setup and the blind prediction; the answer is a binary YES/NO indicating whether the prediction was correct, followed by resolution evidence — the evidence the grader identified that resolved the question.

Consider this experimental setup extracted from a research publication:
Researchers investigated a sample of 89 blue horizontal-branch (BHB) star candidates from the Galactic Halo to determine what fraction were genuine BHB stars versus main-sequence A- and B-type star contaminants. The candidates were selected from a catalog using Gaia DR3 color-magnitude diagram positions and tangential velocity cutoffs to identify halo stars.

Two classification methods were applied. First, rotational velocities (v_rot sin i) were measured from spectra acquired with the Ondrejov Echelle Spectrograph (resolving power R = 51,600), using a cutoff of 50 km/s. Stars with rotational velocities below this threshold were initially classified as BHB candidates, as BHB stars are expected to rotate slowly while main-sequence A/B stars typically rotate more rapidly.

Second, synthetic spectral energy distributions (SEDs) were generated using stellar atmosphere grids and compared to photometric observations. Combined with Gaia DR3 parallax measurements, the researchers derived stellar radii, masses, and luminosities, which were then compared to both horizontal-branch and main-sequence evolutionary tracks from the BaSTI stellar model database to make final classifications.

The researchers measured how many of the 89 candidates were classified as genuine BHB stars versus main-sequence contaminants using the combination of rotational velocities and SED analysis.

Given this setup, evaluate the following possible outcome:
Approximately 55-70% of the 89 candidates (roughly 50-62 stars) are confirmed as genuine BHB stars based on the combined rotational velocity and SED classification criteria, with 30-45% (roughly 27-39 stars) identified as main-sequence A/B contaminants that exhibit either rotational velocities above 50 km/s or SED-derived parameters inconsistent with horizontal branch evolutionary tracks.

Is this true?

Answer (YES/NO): NO